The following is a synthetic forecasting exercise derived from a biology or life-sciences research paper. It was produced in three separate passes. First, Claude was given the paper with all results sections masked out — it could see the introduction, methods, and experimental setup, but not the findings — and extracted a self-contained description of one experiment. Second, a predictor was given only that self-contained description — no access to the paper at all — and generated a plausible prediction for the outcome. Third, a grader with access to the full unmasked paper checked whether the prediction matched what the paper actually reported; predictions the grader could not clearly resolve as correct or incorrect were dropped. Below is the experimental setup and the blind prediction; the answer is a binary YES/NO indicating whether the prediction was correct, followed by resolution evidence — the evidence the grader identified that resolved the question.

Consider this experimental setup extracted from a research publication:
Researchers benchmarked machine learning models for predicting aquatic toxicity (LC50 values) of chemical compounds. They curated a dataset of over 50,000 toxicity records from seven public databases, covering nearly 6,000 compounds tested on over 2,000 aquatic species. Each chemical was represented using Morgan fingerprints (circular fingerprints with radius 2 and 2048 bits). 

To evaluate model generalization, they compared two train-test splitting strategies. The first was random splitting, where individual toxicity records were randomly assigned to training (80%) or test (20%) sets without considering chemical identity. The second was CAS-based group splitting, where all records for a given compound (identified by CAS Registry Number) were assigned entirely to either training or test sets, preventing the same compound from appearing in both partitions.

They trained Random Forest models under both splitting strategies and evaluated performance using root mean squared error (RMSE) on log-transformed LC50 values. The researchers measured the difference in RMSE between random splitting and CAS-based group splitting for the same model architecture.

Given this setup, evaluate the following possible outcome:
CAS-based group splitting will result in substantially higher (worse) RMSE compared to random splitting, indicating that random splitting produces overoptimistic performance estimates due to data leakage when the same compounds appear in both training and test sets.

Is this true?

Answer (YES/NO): YES